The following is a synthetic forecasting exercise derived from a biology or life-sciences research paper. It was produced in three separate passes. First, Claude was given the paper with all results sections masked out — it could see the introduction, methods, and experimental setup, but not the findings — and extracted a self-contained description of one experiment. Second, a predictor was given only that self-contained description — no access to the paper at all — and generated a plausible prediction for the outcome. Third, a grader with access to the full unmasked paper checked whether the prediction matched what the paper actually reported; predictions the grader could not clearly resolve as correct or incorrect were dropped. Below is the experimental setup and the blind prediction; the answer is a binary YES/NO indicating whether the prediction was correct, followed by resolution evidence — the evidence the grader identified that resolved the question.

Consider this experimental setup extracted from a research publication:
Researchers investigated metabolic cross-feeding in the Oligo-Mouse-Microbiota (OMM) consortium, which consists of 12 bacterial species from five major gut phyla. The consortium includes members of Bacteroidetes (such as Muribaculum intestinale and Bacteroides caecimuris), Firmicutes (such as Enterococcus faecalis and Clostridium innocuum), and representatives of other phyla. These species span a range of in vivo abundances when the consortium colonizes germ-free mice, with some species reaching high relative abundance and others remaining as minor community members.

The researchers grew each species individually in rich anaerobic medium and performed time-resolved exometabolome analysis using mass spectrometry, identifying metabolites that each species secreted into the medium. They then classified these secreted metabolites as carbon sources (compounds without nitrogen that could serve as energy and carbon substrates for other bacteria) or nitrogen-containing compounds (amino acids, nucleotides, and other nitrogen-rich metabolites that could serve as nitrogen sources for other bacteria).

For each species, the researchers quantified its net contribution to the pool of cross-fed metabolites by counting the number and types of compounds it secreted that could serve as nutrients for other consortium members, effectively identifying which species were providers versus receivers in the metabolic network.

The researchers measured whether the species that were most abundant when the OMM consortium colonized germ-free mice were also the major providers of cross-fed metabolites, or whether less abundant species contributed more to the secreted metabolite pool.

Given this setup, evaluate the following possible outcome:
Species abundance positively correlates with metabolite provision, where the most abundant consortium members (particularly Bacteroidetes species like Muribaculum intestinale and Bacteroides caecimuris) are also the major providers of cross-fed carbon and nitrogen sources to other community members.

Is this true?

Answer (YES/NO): YES